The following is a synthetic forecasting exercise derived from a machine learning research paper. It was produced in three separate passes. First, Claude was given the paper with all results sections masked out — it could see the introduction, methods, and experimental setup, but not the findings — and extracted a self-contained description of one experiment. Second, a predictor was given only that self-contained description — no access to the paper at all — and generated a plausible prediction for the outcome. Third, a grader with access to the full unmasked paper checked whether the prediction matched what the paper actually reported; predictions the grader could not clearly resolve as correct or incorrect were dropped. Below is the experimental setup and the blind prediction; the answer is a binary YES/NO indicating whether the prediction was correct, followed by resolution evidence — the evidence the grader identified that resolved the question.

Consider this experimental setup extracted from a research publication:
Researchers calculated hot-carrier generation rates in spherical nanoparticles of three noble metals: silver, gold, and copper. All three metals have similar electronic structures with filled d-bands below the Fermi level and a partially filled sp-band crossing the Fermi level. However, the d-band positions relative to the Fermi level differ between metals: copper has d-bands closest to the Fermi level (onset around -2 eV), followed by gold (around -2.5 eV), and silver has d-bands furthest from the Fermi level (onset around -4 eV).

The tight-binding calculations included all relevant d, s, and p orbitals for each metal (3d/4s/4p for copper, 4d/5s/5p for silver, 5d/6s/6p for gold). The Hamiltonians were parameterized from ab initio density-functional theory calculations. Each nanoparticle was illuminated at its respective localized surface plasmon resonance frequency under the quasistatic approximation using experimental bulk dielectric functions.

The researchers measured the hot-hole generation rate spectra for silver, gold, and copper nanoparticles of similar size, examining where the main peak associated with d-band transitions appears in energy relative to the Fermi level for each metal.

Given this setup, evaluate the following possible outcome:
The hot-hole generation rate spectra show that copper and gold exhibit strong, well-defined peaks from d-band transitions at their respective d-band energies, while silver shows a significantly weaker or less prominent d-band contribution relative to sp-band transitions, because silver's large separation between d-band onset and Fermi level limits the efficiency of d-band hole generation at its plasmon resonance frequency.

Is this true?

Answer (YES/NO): NO